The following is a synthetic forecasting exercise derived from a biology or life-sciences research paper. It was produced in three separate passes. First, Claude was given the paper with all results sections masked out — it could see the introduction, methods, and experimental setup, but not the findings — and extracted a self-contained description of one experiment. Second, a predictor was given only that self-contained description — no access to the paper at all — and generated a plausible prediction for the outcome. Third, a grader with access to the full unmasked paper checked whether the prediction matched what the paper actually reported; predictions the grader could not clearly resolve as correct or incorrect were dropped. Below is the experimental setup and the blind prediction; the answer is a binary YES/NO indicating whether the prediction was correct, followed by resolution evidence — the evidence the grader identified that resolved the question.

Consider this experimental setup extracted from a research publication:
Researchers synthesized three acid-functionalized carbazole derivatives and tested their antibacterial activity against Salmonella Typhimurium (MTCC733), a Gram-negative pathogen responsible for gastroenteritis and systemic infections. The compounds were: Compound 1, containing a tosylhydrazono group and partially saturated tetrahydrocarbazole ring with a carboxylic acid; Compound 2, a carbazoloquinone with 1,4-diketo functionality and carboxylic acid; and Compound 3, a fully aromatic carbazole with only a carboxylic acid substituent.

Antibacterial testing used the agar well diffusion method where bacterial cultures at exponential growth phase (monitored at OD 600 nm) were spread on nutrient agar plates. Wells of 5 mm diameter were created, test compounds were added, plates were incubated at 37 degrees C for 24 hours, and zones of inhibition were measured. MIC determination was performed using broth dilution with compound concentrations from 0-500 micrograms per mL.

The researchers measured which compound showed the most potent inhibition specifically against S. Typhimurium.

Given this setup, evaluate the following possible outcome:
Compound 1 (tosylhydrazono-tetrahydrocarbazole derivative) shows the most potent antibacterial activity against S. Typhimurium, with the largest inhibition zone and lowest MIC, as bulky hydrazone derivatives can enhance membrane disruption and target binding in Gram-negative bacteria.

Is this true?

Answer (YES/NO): YES